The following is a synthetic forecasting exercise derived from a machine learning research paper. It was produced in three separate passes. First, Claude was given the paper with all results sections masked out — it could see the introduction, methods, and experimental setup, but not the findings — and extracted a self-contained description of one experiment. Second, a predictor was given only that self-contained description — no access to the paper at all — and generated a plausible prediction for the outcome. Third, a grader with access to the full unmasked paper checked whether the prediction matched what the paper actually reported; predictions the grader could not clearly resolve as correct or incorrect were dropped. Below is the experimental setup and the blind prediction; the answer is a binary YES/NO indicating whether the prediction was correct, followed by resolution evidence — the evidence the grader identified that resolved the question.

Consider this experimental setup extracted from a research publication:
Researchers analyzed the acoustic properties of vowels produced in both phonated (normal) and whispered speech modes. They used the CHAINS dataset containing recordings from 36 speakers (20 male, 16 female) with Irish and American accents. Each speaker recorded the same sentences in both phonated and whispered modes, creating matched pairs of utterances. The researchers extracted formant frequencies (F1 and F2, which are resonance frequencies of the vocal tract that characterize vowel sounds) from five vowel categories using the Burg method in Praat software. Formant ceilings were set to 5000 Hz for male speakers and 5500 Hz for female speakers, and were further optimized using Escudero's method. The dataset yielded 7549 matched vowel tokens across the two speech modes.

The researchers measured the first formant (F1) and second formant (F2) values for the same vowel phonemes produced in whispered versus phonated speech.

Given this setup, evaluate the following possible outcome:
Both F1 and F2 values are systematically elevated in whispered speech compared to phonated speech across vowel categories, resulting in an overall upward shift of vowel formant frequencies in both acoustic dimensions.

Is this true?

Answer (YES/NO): YES